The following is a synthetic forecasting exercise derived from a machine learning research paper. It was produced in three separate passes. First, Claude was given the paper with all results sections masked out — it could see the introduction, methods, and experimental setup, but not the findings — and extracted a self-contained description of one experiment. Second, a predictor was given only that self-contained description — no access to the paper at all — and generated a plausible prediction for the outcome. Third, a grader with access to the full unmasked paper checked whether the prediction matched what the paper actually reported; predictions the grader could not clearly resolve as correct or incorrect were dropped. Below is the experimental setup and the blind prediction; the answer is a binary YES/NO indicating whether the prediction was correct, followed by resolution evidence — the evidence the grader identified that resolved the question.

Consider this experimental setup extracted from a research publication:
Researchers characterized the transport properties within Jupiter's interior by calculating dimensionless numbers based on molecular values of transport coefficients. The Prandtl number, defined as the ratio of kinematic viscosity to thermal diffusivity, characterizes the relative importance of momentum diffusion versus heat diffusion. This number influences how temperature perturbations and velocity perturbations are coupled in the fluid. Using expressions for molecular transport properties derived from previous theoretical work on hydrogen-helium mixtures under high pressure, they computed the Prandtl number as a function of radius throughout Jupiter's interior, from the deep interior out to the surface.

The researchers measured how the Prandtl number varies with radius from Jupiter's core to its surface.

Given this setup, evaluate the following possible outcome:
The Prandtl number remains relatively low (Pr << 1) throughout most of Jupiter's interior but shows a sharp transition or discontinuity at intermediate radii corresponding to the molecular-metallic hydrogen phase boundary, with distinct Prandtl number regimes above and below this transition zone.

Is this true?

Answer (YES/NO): NO